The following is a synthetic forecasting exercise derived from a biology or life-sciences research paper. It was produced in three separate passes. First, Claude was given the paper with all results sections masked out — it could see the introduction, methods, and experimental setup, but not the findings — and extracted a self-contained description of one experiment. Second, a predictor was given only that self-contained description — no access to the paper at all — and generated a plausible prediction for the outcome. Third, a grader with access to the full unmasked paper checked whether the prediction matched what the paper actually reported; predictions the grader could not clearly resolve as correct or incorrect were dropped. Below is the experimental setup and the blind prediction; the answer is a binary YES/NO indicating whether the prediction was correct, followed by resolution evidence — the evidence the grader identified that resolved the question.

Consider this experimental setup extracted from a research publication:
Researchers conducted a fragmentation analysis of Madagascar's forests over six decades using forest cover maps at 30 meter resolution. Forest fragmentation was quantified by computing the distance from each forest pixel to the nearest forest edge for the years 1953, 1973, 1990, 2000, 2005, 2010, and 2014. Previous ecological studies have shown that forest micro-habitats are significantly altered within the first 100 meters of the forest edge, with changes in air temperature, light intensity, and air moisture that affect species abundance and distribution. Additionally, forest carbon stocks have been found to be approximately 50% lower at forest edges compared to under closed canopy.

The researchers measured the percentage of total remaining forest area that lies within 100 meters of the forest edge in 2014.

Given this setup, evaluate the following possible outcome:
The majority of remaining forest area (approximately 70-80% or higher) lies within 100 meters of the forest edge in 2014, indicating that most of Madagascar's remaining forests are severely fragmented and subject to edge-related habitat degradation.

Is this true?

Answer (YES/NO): NO